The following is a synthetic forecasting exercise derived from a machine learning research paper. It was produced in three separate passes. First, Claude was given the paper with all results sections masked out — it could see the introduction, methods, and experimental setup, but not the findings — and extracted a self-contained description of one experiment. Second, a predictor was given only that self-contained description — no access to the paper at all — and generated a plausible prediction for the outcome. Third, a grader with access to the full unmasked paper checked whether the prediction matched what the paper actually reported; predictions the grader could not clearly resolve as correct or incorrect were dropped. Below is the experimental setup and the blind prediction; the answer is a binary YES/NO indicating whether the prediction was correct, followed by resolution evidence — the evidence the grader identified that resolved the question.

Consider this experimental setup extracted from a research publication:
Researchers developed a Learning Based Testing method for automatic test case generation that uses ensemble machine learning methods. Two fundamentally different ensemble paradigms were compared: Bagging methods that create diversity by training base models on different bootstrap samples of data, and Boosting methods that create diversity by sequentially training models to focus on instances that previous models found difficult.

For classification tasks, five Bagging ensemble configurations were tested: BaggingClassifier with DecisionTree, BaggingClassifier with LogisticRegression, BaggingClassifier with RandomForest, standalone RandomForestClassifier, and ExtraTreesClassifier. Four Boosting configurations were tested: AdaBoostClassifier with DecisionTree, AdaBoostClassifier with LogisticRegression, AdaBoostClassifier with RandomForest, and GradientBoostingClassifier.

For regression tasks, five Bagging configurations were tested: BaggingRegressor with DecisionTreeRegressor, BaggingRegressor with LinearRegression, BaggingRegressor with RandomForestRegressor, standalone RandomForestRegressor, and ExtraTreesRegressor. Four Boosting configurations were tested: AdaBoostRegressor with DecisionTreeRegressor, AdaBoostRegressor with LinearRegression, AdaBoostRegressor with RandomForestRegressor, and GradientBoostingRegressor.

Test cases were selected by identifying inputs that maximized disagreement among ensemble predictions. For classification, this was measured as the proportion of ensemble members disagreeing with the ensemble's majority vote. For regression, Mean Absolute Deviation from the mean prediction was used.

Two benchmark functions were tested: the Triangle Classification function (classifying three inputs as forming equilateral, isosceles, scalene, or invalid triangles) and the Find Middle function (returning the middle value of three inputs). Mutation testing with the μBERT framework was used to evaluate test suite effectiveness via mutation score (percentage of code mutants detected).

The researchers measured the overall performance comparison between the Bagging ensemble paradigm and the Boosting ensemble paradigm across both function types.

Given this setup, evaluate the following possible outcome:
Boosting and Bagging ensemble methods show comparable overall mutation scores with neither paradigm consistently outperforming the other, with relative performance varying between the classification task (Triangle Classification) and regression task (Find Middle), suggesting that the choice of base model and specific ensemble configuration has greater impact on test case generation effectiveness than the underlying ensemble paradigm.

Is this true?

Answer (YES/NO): NO